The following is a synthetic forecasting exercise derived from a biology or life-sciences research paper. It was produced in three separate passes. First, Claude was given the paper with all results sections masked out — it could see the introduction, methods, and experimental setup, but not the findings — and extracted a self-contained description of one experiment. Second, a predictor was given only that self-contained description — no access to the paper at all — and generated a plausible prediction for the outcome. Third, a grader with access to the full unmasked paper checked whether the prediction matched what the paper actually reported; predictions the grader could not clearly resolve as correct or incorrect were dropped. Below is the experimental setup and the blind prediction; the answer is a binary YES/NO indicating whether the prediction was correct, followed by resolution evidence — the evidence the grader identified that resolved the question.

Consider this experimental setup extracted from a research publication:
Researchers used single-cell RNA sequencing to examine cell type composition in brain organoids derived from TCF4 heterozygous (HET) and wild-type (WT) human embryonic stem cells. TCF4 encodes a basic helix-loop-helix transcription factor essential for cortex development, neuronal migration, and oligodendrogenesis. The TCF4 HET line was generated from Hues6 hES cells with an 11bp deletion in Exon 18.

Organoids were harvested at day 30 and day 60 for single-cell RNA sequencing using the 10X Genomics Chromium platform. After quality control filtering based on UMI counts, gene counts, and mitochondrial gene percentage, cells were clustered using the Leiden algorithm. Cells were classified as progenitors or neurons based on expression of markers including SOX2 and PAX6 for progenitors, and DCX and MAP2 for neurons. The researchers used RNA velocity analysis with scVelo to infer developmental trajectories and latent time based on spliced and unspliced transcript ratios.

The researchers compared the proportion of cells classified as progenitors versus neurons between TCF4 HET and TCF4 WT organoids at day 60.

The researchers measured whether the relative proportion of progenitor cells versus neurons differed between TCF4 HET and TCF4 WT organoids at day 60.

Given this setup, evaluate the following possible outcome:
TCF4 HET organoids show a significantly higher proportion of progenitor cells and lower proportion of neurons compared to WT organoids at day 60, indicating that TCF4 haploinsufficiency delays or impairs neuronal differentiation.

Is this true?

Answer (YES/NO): NO